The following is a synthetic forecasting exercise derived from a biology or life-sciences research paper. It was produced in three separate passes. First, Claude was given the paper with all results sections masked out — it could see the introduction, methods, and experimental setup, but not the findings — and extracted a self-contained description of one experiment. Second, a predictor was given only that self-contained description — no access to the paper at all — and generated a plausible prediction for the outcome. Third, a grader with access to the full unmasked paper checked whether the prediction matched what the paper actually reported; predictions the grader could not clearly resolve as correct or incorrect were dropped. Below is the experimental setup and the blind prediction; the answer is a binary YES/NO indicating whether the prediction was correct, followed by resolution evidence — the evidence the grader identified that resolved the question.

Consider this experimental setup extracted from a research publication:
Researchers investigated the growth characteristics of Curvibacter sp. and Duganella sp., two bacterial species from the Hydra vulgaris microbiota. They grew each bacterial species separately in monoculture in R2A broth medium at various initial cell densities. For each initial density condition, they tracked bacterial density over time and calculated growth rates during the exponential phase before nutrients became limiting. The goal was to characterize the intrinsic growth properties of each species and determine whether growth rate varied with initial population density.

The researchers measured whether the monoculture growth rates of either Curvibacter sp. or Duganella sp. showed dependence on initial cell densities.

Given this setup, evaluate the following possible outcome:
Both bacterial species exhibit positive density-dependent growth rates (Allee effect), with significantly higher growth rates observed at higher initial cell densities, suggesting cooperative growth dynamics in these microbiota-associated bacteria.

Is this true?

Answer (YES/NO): NO